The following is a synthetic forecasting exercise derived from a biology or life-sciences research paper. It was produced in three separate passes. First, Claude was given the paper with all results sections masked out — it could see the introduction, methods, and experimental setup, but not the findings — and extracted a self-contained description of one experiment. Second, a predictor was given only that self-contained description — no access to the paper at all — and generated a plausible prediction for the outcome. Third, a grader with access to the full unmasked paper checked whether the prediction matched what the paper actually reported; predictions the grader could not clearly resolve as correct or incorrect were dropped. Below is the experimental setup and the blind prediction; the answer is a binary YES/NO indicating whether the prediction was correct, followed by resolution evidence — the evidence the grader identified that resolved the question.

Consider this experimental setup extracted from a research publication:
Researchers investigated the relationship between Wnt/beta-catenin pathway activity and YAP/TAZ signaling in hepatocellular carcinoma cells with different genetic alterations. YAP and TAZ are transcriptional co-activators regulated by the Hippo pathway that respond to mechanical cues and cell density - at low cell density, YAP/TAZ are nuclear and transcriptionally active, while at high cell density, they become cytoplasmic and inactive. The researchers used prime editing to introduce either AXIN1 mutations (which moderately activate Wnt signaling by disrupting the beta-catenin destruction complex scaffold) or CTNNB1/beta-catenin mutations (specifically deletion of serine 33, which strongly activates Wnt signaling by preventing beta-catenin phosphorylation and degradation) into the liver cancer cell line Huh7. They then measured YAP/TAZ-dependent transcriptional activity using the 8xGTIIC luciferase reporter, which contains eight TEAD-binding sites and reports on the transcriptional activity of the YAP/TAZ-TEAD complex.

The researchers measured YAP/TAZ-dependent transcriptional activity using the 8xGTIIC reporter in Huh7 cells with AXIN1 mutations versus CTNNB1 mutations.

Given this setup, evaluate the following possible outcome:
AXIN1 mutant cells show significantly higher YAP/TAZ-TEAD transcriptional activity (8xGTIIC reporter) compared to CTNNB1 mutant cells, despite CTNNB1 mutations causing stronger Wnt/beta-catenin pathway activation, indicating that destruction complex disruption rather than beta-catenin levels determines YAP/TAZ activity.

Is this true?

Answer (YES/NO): NO